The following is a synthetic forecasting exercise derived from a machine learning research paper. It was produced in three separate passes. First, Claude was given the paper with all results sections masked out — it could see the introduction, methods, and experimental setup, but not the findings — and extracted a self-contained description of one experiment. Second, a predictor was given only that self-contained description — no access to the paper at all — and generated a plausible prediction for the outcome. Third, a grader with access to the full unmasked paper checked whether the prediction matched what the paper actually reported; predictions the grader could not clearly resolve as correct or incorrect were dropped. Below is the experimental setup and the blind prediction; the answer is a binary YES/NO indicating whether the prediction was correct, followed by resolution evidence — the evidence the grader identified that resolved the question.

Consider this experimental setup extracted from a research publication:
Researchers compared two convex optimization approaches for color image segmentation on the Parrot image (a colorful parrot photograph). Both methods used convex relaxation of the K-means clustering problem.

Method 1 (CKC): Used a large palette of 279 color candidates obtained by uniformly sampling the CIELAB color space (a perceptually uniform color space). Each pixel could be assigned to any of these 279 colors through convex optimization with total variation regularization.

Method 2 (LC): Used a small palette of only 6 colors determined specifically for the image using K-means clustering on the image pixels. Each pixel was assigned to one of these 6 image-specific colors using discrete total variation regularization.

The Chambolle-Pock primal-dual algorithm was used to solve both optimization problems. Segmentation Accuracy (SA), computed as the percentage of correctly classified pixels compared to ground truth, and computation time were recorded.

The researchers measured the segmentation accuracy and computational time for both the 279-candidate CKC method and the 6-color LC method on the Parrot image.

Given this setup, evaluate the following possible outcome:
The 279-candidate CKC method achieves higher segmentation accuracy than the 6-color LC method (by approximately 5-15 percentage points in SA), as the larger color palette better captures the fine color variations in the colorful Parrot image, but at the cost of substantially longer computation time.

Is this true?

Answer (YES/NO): NO